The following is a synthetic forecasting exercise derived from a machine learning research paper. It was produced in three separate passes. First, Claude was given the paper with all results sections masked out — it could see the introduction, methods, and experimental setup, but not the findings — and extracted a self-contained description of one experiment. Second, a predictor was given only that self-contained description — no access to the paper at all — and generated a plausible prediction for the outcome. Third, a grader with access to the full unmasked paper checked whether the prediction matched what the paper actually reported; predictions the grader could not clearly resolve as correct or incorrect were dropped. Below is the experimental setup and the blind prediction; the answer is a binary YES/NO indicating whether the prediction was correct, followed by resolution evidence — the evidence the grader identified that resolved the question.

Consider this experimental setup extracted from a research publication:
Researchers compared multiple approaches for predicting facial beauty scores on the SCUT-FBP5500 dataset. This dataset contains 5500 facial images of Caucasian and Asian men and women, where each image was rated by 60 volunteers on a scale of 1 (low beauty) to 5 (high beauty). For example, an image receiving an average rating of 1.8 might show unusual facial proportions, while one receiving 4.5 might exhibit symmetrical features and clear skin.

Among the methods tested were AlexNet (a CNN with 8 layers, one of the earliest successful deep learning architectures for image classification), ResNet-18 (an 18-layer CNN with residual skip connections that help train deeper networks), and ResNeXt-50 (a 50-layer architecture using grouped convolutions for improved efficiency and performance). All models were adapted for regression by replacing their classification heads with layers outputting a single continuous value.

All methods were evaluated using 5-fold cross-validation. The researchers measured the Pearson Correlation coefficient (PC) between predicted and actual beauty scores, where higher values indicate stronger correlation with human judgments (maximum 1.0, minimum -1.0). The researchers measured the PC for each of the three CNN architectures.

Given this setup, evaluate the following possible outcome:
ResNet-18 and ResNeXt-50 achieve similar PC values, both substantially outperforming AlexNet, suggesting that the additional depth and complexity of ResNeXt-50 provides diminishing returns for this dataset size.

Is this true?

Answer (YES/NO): YES